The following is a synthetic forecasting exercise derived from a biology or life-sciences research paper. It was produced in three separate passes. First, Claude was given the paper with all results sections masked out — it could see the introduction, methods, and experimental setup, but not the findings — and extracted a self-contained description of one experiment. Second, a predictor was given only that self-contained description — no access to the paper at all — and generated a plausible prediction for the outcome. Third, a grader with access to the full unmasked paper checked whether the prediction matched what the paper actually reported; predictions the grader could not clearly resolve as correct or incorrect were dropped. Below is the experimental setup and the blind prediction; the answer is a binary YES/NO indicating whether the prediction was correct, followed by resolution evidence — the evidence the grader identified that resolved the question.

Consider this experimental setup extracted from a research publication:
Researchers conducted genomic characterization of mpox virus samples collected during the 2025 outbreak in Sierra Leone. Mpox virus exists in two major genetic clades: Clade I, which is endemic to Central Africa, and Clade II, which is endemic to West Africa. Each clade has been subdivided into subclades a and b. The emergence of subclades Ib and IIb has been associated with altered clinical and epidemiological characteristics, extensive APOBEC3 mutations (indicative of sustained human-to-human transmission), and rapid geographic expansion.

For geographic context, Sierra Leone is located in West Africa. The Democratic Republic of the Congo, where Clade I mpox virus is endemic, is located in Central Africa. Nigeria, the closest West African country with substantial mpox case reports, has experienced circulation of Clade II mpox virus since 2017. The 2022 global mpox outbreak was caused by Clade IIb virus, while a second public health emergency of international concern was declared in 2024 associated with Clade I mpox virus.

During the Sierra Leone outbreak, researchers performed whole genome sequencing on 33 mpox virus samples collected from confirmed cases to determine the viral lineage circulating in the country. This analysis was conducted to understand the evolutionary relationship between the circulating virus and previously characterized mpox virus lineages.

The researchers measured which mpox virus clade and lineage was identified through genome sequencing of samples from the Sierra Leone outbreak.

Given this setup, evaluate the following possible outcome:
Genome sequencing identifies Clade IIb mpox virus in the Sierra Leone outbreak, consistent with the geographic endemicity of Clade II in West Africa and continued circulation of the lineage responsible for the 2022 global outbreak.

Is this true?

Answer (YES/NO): YES